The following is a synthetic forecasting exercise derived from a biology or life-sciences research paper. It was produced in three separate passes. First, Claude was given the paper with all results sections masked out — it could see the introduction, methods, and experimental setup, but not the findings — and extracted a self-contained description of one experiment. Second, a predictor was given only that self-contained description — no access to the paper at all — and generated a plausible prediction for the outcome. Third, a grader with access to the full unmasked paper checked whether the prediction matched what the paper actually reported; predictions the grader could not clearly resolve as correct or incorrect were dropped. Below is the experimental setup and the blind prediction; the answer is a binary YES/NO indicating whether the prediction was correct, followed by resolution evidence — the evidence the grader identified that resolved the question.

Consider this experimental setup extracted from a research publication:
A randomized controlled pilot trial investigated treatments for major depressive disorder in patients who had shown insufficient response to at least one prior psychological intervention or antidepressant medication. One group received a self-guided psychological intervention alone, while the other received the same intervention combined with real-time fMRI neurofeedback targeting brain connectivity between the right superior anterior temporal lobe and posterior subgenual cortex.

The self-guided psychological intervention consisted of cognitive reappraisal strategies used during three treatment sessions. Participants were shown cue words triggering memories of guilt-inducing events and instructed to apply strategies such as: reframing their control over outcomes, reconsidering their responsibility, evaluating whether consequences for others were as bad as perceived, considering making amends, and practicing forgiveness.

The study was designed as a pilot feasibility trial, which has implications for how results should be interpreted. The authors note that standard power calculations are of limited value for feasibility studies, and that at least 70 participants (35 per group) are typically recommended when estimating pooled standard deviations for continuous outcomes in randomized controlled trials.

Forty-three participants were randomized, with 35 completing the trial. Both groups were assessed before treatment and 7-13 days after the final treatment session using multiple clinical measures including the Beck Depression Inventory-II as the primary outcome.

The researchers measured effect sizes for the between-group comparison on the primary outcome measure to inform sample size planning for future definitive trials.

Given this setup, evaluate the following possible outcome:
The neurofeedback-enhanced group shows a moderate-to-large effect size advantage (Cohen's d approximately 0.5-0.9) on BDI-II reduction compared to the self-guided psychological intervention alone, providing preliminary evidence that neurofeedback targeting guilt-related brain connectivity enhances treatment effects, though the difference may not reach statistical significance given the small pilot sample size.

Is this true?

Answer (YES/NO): NO